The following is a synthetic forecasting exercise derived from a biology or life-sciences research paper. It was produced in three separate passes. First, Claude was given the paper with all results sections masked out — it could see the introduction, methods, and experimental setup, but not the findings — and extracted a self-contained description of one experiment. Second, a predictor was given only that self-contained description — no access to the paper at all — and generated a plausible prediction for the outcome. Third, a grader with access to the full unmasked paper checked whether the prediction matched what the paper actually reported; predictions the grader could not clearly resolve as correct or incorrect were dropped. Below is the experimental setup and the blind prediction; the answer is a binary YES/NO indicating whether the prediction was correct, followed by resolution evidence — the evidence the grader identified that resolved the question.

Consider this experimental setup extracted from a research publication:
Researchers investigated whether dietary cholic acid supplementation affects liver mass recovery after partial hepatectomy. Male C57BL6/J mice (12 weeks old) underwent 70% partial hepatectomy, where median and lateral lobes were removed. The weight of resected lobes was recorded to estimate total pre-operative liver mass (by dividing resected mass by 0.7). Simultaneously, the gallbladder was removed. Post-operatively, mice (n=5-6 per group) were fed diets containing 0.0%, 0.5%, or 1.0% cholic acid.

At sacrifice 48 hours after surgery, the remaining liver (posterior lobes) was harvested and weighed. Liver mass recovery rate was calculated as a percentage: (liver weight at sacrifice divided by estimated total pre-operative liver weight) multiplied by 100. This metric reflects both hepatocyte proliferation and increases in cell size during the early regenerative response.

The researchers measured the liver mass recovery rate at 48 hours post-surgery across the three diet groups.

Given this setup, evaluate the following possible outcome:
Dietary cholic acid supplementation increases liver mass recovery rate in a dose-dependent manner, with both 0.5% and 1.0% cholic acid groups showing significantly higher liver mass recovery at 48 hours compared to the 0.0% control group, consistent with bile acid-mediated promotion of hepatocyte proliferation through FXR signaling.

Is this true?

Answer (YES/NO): NO